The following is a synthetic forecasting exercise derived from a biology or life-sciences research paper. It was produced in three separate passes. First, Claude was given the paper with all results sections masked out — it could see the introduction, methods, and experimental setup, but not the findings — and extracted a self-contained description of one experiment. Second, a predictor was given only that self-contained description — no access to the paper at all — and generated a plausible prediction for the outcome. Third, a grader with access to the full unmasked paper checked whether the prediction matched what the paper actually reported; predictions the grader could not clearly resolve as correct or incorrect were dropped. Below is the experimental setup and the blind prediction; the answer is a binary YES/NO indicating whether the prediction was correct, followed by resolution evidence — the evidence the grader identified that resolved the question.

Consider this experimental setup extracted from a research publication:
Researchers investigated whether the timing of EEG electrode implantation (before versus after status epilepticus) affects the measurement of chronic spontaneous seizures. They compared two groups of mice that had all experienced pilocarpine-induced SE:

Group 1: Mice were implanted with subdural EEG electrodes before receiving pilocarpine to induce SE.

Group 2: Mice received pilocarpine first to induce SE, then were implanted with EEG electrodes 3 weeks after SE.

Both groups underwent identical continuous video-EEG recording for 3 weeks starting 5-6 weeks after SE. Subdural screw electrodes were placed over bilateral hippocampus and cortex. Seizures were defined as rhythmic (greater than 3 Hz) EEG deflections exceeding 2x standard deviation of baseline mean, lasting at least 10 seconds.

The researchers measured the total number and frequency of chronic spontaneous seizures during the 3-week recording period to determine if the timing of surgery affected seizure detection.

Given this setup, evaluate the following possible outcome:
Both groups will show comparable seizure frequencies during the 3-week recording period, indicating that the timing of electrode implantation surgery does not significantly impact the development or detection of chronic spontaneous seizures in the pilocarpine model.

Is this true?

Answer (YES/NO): YES